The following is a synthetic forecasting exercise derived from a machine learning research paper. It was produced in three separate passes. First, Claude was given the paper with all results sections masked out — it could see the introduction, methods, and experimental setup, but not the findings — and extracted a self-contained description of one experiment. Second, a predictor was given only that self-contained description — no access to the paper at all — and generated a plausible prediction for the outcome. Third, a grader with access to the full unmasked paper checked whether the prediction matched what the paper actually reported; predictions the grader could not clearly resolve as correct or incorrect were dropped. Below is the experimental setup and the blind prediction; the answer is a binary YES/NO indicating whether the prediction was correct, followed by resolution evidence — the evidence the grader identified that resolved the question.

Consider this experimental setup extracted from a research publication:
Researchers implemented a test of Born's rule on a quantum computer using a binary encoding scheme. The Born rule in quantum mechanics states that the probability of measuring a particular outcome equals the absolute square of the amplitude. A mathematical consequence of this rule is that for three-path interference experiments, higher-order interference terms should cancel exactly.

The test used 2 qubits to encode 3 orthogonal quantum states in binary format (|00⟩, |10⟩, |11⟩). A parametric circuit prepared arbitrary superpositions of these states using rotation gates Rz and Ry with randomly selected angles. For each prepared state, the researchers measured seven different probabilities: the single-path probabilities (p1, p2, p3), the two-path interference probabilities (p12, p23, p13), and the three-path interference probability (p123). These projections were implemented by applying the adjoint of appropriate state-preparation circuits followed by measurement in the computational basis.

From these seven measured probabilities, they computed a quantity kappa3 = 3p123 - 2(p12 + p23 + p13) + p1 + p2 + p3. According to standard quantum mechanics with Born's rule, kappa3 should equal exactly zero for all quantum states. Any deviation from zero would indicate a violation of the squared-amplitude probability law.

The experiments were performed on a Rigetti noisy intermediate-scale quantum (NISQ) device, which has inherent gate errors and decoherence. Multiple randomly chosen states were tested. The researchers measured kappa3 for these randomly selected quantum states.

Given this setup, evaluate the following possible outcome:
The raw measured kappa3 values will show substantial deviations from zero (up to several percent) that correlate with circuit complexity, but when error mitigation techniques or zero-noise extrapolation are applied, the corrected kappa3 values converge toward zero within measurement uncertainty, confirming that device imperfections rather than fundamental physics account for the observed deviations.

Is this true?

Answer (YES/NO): NO